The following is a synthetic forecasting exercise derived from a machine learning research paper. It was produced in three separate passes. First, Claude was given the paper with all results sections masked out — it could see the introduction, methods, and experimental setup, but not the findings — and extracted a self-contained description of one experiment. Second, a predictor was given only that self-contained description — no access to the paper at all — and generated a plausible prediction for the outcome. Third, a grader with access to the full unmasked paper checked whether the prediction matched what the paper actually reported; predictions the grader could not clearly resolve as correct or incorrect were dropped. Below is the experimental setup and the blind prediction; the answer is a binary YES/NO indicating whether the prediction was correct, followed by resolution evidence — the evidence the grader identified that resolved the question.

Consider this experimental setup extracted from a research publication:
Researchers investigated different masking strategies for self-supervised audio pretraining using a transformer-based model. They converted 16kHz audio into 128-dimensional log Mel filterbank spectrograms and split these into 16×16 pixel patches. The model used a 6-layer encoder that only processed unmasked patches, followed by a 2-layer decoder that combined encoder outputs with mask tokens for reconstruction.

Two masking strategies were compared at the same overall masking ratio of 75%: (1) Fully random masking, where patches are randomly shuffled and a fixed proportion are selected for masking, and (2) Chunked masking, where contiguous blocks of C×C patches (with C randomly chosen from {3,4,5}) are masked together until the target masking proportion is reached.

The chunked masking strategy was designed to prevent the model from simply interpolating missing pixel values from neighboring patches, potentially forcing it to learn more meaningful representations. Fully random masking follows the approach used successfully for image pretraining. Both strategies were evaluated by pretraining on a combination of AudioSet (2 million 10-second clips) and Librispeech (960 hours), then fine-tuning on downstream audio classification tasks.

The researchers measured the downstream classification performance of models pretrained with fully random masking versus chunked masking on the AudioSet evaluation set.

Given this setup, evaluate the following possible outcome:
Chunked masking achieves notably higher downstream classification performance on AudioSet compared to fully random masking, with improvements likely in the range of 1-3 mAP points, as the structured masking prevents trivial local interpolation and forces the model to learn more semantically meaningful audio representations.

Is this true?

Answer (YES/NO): YES